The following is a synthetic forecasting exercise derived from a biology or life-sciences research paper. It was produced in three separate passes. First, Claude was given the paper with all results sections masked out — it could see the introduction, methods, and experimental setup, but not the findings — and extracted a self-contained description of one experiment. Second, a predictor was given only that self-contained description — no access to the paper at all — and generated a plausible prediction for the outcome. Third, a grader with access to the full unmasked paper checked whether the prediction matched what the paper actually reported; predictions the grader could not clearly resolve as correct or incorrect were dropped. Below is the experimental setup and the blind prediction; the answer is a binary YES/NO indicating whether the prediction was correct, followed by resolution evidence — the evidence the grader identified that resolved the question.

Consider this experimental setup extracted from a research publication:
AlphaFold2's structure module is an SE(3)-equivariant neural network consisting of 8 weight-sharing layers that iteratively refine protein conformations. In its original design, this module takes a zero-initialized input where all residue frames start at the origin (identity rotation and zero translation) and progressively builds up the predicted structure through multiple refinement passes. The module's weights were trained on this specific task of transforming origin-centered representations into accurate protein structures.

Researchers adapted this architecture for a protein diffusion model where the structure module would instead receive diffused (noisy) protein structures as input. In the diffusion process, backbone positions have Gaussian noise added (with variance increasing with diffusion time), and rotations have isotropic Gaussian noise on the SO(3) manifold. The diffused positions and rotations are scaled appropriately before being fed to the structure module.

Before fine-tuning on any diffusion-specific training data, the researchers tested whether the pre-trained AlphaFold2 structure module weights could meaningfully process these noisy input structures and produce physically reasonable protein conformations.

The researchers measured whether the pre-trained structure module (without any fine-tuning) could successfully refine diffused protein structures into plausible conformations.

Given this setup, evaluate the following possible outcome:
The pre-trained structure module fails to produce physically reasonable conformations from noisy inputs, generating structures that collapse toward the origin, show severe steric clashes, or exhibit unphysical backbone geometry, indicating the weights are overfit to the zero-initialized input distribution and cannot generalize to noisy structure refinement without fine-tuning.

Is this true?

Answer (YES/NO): NO